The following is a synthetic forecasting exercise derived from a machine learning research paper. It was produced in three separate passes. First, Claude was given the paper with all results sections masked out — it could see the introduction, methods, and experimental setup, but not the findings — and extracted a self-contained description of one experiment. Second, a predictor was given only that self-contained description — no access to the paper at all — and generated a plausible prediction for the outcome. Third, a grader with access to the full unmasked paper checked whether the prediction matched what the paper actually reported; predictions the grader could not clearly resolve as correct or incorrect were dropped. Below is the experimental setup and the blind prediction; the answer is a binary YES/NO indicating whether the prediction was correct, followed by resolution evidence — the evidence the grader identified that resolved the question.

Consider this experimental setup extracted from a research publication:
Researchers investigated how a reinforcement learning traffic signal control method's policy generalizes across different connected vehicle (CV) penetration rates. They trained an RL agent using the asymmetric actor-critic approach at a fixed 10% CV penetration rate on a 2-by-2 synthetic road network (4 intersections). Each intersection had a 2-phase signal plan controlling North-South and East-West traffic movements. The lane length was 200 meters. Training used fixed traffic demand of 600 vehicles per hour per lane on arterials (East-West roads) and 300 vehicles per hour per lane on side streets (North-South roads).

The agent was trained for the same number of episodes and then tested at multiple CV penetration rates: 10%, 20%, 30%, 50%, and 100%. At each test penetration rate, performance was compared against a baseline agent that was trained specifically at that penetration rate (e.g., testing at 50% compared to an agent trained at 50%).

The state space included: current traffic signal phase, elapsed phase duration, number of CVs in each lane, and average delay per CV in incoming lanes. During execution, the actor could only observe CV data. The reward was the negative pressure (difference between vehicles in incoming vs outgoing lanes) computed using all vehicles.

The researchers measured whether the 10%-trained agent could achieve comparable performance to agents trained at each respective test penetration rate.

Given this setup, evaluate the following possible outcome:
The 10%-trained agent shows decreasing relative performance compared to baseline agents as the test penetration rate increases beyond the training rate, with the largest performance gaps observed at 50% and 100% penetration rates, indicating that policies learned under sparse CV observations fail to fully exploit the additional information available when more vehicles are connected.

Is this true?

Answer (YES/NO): NO